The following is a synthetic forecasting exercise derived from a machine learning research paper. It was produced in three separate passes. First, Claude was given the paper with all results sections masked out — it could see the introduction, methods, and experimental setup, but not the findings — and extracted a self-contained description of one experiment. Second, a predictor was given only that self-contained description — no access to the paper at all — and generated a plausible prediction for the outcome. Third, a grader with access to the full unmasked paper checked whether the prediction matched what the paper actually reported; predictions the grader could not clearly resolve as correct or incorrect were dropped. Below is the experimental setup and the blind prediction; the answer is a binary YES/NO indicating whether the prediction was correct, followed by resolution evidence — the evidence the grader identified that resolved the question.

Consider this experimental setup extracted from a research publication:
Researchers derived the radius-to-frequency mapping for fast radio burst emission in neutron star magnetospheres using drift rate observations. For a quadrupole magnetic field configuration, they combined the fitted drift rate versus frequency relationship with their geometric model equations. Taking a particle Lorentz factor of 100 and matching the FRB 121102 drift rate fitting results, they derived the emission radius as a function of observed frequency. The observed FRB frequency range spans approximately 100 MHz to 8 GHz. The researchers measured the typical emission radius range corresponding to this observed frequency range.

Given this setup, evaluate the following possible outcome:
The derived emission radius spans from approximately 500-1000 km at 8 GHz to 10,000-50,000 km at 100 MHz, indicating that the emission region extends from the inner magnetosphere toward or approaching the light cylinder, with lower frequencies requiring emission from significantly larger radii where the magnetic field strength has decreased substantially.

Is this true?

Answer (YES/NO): NO